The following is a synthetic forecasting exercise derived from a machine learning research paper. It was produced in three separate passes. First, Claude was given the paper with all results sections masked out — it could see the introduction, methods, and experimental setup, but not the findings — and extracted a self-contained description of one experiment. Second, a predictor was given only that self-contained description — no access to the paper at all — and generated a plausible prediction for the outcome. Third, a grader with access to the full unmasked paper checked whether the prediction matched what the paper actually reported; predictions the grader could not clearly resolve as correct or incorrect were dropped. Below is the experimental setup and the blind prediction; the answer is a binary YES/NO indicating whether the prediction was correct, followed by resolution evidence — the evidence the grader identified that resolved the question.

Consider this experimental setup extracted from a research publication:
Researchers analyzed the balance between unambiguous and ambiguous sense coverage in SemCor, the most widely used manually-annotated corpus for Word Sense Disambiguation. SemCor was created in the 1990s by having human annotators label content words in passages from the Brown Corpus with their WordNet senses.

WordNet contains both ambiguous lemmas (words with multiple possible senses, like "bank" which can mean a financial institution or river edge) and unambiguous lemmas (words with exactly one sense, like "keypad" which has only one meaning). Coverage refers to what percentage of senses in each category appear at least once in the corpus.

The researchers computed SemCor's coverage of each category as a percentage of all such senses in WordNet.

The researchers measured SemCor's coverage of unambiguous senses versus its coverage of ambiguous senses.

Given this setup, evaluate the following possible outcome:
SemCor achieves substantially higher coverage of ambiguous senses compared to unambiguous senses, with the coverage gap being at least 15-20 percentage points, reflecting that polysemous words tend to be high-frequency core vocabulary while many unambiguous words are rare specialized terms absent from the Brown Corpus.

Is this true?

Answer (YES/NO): YES